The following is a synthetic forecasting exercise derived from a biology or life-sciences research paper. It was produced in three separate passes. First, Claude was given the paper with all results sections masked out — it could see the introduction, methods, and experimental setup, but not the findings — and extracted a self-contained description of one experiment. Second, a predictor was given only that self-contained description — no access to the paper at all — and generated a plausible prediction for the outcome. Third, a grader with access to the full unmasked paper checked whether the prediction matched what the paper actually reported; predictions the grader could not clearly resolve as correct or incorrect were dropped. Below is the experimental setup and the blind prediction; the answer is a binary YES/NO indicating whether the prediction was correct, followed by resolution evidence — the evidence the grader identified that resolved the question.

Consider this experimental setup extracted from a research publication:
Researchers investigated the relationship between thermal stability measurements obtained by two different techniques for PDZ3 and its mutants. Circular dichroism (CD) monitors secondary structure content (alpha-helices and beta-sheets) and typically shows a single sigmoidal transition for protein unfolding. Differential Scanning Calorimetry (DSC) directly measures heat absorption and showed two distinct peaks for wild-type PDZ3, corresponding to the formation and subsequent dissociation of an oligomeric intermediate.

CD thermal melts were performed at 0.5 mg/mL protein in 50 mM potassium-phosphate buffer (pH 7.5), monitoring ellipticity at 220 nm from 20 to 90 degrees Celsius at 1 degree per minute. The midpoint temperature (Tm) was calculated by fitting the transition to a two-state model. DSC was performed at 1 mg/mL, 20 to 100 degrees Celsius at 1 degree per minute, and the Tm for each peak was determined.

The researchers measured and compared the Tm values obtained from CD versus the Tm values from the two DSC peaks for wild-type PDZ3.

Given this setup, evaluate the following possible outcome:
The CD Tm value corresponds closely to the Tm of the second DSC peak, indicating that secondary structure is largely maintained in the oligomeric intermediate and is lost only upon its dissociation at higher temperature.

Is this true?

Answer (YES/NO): NO